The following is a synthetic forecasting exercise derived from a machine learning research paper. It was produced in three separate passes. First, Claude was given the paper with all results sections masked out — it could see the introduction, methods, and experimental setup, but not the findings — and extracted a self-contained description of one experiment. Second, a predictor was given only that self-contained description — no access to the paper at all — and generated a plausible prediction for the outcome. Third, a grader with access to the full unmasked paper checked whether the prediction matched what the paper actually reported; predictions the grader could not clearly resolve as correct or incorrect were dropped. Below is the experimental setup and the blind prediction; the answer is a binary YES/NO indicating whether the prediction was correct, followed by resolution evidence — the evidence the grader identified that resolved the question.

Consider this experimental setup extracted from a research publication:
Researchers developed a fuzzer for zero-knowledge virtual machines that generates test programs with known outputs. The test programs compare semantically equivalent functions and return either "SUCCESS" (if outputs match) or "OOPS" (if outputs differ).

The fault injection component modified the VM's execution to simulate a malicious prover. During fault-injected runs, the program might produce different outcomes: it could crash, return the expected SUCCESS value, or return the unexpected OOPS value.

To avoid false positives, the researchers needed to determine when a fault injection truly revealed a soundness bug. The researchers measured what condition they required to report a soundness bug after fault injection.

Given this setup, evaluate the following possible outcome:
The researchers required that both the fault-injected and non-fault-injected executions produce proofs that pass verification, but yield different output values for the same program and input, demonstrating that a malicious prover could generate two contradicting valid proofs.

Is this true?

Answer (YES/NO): NO